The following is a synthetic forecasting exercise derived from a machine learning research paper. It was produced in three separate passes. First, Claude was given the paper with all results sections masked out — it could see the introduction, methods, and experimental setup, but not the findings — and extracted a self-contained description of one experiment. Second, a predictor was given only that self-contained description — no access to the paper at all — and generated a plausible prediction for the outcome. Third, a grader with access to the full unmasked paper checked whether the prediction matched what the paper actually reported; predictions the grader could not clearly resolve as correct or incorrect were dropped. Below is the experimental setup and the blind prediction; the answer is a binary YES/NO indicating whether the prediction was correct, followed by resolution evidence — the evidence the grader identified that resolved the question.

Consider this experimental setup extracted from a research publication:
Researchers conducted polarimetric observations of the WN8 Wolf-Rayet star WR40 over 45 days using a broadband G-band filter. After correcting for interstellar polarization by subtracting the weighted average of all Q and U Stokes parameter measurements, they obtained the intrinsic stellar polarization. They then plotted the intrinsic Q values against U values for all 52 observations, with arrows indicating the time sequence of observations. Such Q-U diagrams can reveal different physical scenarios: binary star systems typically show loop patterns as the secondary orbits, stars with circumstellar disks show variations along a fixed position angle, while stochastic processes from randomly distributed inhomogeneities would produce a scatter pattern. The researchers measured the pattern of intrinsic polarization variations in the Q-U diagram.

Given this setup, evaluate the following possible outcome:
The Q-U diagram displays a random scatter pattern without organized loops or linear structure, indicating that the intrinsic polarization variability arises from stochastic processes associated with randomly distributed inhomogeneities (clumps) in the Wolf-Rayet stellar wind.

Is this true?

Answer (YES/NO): YES